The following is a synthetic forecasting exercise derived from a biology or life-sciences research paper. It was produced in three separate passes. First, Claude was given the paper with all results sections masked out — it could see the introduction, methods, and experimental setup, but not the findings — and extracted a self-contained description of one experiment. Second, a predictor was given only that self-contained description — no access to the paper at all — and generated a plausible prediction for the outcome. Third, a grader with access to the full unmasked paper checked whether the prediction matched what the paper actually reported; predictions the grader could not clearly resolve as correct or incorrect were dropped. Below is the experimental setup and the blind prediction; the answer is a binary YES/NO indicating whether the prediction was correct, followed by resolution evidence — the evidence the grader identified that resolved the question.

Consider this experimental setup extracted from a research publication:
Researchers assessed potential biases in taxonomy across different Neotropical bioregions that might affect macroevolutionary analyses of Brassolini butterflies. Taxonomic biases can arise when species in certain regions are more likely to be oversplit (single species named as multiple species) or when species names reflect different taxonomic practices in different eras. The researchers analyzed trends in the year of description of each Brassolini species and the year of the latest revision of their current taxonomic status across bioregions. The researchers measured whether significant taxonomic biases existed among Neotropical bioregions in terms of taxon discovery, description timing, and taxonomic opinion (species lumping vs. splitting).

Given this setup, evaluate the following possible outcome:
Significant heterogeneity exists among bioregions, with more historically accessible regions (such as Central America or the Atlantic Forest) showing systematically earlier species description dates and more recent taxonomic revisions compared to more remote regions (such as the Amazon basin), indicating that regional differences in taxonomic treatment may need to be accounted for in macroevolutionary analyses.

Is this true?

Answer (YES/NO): NO